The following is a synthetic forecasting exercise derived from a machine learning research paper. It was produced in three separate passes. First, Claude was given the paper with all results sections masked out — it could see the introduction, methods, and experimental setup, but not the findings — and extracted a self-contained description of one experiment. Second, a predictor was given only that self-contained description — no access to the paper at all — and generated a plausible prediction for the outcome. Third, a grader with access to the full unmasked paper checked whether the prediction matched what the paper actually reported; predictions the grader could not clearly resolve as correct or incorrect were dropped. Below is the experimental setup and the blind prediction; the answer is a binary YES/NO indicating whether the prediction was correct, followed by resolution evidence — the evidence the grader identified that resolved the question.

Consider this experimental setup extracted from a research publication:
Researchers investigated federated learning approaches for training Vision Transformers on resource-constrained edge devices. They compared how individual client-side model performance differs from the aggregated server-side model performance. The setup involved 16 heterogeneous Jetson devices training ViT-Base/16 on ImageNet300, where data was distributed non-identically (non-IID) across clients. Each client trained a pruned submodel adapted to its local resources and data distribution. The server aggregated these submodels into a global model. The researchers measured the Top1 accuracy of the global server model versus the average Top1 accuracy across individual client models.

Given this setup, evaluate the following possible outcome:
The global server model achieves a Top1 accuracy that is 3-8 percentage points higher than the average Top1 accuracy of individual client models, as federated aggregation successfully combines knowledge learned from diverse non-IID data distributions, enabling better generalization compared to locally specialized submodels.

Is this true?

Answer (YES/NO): YES